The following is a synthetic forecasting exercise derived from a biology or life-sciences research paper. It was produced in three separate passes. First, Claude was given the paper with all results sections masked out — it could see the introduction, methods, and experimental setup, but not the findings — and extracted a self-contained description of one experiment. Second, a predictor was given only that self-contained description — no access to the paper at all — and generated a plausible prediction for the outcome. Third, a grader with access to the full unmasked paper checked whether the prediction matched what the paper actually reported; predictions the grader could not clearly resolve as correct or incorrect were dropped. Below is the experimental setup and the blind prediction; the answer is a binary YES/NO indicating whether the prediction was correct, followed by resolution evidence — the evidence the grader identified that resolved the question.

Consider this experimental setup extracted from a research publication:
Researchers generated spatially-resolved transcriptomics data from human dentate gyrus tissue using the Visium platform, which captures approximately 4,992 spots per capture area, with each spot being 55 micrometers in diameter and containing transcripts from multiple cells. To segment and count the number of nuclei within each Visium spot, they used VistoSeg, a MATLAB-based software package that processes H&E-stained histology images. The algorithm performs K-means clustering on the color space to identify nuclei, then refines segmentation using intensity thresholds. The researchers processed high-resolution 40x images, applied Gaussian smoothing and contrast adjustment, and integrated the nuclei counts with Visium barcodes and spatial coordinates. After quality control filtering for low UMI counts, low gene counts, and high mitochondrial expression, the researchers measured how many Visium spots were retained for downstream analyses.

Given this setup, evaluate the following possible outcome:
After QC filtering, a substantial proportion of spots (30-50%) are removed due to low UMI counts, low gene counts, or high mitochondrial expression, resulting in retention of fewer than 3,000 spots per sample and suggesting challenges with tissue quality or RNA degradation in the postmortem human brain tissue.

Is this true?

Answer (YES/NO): NO